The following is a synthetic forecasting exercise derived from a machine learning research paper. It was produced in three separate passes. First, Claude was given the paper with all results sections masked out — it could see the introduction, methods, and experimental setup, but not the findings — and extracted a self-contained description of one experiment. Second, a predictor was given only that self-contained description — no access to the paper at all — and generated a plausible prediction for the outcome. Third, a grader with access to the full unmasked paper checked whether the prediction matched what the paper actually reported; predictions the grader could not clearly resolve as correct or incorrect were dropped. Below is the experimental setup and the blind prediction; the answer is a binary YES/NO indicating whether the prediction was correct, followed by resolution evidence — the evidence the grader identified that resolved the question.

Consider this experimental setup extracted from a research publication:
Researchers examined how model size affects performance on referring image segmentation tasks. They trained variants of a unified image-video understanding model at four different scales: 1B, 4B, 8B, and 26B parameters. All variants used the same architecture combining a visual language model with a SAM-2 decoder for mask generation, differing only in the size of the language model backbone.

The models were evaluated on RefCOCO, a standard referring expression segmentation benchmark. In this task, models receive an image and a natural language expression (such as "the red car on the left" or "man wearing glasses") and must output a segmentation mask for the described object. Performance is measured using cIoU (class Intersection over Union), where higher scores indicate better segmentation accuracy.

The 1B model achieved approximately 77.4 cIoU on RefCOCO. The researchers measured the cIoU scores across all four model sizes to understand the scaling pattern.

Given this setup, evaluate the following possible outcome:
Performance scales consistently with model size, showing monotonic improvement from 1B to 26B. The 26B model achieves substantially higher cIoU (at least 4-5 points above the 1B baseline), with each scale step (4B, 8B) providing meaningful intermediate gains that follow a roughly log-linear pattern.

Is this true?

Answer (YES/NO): NO